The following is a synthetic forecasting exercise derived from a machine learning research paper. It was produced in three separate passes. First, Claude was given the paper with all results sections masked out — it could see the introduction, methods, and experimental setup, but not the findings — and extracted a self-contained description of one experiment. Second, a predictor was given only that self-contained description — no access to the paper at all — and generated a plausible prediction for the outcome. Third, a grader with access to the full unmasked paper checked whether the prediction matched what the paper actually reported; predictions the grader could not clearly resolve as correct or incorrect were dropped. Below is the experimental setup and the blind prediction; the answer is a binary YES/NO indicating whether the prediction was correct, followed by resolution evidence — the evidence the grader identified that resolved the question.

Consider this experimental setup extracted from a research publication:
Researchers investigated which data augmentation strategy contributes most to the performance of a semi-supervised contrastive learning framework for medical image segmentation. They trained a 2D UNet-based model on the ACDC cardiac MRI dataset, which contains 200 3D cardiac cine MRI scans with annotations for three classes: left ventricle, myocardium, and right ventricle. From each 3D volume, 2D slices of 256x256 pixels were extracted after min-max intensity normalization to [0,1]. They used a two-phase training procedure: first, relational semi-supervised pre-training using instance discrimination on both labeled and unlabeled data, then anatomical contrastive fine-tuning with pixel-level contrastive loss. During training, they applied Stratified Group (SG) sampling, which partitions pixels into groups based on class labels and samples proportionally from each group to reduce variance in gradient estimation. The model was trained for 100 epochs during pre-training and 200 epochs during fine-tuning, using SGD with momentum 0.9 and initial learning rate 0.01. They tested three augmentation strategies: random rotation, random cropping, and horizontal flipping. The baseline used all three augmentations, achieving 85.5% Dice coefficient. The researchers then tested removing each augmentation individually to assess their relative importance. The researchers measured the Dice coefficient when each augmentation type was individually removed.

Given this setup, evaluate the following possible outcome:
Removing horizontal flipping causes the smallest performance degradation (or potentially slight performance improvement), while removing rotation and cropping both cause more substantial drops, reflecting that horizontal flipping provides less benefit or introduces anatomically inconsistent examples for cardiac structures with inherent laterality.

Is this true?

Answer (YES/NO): NO